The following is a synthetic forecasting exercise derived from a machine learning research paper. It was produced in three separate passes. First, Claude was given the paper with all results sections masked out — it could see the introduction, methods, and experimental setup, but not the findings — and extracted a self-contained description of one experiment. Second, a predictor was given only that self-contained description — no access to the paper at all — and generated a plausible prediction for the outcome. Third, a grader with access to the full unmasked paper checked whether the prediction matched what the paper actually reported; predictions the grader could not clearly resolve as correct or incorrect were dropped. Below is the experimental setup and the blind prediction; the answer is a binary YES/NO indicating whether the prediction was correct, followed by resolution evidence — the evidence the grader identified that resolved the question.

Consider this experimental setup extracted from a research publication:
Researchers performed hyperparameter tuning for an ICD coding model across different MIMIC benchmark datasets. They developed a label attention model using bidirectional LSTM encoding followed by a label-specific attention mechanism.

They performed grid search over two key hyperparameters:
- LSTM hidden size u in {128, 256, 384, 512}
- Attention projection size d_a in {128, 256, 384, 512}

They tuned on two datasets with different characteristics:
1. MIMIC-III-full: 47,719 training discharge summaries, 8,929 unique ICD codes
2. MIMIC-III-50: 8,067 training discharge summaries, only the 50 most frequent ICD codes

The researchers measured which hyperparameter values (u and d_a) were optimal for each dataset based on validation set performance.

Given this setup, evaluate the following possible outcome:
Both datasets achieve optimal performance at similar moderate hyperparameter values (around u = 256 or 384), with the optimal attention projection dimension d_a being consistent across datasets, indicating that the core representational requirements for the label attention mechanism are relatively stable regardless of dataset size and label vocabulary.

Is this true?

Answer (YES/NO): NO